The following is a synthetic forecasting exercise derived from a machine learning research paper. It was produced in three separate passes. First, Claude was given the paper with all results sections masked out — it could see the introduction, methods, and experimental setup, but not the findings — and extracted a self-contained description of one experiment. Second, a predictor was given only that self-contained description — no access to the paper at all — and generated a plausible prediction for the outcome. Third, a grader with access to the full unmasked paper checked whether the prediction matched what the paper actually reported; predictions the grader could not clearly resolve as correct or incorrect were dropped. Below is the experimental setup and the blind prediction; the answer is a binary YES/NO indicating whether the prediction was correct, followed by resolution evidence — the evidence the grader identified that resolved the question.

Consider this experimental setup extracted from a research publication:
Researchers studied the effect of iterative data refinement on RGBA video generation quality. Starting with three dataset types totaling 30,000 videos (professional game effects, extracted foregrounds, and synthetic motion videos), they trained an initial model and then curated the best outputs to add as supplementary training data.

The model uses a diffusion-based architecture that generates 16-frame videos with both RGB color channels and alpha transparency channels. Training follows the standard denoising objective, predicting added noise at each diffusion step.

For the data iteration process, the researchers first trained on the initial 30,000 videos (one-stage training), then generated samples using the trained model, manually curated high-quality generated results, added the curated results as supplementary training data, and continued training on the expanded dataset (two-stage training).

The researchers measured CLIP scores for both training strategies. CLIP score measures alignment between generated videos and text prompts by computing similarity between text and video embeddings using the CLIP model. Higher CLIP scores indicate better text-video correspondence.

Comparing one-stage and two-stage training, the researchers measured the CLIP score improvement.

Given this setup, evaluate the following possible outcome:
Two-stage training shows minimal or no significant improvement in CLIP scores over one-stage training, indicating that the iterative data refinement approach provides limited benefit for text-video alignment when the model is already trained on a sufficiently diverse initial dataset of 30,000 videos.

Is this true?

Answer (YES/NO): NO